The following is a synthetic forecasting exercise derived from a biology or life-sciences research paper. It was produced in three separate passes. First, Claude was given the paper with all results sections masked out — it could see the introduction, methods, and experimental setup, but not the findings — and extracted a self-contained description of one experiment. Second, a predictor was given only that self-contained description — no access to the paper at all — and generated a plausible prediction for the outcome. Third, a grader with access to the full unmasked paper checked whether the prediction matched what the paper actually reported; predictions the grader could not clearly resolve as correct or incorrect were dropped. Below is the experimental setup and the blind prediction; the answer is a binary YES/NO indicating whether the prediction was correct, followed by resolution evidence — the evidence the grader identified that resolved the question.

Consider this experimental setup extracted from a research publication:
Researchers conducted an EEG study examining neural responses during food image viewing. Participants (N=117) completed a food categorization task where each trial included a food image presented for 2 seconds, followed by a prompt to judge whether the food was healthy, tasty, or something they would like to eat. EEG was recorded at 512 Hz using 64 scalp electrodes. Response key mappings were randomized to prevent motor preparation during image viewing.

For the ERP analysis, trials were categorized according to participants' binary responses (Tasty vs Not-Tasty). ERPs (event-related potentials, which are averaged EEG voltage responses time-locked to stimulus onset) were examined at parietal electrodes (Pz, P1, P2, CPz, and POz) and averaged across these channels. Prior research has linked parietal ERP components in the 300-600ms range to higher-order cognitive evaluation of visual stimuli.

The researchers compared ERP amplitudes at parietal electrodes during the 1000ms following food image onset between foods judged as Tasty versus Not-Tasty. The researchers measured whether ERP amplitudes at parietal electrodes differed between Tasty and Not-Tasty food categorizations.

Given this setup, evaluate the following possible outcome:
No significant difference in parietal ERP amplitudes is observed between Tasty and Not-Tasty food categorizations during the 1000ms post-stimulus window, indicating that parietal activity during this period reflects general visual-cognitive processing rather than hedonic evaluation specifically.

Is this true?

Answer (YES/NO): NO